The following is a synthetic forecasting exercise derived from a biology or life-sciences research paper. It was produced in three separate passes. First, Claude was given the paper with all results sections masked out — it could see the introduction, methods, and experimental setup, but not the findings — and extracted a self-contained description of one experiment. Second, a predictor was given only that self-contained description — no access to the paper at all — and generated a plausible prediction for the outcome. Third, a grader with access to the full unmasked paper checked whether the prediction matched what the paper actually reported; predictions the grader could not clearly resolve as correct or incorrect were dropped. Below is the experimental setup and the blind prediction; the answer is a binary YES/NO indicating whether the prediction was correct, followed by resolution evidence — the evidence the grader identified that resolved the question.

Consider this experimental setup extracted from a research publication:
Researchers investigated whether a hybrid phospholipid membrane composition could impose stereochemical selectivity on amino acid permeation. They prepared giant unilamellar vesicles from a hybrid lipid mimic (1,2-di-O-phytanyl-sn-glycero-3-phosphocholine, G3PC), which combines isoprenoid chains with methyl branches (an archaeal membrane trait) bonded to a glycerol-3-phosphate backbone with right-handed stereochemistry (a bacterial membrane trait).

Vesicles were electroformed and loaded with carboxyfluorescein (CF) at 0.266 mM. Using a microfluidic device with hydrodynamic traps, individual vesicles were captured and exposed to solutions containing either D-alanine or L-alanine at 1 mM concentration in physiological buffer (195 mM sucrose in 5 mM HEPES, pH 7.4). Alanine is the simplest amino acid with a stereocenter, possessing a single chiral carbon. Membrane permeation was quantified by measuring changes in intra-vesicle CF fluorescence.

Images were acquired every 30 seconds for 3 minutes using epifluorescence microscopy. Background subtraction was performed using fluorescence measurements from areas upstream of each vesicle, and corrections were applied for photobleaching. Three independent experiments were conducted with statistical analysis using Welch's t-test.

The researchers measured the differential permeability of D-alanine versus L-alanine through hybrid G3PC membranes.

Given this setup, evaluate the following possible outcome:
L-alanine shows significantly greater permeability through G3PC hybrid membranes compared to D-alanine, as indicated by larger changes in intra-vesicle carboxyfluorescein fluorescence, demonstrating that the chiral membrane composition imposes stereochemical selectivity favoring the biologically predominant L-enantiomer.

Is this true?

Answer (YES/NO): YES